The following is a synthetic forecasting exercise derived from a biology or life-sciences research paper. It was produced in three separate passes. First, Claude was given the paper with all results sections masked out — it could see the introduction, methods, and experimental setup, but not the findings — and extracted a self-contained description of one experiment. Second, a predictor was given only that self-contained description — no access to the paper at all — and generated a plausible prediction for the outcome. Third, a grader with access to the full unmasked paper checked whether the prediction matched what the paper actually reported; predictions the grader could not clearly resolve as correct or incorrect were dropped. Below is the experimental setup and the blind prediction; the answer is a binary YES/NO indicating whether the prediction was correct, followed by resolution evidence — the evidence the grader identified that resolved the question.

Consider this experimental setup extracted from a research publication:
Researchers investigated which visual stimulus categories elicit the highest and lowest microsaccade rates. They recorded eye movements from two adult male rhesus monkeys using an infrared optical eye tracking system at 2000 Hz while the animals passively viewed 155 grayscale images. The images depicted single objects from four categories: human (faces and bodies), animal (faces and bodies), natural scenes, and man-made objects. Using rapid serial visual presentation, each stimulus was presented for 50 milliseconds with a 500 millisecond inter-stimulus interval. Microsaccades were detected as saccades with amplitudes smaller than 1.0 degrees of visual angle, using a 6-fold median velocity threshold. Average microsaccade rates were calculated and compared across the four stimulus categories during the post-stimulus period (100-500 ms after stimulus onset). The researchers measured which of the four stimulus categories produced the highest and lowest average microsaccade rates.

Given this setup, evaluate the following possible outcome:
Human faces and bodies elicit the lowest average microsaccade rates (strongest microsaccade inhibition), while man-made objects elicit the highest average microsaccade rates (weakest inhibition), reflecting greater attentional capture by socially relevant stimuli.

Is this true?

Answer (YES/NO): NO